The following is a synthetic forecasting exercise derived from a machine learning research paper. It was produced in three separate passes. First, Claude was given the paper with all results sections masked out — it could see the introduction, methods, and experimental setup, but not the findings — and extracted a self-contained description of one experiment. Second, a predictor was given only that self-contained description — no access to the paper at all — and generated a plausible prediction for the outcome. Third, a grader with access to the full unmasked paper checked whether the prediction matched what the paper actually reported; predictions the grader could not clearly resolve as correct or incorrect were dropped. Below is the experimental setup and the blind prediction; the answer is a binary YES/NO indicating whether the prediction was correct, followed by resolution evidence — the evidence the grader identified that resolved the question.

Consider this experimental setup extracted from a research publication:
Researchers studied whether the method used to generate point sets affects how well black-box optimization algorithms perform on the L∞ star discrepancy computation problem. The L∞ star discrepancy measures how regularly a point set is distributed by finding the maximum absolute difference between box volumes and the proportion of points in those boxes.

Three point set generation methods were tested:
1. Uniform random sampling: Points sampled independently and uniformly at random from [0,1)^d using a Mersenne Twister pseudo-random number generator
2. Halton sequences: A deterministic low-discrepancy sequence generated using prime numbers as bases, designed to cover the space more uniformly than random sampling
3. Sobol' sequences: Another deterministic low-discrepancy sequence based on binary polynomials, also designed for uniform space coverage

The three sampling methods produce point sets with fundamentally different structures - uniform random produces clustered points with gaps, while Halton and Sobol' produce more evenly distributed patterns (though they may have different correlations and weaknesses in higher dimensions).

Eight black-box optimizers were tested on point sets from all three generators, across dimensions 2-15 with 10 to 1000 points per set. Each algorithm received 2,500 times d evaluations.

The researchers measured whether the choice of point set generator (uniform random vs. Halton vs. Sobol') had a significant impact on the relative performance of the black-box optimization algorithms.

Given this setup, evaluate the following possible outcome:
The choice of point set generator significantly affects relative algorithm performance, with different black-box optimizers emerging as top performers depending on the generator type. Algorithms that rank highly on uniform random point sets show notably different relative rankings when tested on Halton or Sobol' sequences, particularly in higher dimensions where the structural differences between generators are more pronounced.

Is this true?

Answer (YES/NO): NO